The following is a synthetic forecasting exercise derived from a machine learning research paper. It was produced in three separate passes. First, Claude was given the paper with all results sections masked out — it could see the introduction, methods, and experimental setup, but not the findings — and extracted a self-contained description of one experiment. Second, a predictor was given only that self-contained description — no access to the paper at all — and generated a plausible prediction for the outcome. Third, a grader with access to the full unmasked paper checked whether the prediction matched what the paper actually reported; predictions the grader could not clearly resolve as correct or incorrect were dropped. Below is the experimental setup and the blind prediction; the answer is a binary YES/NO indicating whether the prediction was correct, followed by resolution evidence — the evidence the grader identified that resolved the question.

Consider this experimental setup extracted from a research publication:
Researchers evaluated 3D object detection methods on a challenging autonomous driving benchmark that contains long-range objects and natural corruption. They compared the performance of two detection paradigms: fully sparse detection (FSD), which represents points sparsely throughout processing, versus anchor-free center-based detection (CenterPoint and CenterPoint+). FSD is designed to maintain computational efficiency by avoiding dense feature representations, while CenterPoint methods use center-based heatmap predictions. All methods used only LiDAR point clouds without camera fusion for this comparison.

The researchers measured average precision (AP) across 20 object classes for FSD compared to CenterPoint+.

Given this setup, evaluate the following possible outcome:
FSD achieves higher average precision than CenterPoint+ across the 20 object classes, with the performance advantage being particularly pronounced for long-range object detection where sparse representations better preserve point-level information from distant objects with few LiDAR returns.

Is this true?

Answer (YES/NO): NO